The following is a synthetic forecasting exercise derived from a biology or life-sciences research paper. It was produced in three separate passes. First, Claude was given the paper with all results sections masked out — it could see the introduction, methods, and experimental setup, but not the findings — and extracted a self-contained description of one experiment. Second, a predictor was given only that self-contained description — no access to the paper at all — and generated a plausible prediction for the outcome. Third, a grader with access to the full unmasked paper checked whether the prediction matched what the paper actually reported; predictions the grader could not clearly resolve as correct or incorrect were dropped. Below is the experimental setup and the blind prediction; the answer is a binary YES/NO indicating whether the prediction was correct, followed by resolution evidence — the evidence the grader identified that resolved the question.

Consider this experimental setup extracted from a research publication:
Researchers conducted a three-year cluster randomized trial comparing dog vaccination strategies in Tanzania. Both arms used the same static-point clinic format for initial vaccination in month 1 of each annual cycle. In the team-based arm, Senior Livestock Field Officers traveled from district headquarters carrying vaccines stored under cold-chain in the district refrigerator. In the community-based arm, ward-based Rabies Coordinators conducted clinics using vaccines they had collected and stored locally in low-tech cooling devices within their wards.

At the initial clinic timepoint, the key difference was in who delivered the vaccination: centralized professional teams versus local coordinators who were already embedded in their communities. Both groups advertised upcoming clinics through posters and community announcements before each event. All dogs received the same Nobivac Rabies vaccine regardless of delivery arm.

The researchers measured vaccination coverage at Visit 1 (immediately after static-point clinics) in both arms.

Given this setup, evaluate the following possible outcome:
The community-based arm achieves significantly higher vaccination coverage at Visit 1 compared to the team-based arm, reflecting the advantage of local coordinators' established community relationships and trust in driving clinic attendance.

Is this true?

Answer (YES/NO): YES